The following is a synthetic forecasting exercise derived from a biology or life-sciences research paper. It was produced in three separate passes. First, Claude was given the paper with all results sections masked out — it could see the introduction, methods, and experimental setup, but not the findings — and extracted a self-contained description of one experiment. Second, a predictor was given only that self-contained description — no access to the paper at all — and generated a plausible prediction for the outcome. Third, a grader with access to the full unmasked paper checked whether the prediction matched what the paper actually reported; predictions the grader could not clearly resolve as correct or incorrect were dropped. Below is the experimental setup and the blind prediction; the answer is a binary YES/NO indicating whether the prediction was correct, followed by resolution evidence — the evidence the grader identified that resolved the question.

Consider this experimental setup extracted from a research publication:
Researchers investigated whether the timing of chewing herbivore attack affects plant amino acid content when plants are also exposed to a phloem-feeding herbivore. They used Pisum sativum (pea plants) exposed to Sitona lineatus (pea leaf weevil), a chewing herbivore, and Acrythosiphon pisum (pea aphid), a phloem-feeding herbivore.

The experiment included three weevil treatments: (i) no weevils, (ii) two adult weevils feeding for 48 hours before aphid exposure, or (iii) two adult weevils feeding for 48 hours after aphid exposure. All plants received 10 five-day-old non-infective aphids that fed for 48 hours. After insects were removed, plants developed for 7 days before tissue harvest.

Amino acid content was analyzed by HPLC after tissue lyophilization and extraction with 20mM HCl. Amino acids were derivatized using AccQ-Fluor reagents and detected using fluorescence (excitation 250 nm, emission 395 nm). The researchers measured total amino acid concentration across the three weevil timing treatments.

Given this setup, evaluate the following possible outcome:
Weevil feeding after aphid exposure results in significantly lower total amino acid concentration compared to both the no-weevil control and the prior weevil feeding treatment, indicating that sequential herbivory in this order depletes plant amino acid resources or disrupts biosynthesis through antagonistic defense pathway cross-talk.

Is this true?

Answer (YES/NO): NO